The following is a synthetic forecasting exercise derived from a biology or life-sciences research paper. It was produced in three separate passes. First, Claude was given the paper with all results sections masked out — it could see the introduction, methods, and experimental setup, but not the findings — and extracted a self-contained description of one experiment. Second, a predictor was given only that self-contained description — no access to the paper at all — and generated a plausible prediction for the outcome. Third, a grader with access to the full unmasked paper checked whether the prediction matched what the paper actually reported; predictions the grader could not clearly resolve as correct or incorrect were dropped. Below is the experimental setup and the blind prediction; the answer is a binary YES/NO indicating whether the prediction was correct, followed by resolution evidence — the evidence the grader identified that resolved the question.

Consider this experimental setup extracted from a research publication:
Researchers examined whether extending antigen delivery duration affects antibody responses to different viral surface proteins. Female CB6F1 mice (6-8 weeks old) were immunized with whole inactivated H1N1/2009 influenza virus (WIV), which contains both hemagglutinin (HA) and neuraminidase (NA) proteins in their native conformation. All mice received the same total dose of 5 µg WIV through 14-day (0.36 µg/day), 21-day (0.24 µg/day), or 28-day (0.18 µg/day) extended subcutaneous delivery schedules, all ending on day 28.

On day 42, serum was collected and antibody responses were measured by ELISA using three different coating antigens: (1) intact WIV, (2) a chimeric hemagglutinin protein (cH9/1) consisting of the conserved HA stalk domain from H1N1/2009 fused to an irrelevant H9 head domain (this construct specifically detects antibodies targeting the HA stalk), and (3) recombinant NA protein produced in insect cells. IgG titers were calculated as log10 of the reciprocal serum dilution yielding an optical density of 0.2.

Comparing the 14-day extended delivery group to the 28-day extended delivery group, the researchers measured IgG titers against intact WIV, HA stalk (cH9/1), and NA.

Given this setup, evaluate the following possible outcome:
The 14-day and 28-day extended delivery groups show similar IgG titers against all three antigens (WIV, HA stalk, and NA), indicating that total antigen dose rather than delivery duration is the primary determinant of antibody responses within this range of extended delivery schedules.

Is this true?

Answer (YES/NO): NO